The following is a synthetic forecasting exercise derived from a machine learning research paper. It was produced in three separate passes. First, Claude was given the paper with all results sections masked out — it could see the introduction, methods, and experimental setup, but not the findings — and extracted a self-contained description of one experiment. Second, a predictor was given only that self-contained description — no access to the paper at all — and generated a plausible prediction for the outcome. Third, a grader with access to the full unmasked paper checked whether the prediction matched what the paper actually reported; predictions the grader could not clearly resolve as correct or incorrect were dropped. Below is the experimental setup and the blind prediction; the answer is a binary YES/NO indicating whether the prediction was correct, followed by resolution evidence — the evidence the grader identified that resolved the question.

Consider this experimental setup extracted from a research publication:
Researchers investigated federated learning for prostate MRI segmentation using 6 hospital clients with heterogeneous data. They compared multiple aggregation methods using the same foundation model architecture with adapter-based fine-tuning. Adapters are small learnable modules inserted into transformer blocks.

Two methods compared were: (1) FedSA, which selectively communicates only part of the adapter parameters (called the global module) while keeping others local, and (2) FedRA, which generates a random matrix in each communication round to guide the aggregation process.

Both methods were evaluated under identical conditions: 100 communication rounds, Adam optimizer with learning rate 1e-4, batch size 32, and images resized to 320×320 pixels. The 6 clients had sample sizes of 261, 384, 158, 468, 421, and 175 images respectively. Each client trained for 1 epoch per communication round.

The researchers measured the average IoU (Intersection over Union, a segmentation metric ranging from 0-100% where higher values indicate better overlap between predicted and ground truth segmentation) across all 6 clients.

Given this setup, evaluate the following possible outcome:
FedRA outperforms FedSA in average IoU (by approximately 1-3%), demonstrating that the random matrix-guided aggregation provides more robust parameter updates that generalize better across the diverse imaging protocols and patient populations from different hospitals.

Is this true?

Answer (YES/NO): NO